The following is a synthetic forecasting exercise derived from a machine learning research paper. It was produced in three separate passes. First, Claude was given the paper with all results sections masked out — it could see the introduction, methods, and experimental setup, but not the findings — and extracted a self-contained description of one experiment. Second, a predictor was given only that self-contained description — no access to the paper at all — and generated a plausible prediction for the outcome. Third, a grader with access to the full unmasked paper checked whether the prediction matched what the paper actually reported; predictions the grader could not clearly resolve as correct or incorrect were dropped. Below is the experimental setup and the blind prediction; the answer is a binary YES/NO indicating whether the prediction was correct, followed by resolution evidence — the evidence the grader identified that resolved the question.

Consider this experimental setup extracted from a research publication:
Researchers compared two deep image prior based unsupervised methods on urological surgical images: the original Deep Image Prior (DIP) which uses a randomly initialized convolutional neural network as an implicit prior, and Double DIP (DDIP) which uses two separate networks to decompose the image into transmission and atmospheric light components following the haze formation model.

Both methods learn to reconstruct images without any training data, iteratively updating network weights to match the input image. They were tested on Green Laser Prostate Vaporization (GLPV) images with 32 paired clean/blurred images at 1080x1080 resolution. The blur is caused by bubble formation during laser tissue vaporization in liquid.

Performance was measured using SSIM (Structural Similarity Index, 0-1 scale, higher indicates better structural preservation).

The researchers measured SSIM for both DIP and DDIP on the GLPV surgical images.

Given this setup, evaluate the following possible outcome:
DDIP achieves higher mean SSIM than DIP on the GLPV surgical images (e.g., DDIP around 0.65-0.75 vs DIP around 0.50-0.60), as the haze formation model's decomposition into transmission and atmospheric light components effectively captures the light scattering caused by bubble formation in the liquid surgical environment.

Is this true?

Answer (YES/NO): NO